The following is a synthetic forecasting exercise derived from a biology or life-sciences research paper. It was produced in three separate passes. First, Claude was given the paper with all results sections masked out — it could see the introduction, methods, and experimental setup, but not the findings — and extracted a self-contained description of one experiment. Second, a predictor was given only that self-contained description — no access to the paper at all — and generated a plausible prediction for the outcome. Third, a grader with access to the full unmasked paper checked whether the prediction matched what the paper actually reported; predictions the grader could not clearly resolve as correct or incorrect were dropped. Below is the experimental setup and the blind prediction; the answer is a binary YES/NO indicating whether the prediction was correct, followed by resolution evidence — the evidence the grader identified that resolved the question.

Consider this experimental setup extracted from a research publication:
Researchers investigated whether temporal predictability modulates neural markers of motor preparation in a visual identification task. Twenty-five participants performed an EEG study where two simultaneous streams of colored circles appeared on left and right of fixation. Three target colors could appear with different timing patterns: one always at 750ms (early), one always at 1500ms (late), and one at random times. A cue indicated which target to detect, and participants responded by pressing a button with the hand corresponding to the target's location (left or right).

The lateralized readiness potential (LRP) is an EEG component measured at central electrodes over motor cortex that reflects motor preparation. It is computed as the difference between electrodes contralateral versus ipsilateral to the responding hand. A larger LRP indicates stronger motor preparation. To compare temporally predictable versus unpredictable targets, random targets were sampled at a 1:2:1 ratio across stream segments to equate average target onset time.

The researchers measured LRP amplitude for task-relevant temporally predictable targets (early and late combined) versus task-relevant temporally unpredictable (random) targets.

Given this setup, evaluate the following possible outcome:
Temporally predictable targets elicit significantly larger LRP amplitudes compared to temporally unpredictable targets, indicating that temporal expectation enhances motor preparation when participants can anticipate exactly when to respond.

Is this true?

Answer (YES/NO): NO